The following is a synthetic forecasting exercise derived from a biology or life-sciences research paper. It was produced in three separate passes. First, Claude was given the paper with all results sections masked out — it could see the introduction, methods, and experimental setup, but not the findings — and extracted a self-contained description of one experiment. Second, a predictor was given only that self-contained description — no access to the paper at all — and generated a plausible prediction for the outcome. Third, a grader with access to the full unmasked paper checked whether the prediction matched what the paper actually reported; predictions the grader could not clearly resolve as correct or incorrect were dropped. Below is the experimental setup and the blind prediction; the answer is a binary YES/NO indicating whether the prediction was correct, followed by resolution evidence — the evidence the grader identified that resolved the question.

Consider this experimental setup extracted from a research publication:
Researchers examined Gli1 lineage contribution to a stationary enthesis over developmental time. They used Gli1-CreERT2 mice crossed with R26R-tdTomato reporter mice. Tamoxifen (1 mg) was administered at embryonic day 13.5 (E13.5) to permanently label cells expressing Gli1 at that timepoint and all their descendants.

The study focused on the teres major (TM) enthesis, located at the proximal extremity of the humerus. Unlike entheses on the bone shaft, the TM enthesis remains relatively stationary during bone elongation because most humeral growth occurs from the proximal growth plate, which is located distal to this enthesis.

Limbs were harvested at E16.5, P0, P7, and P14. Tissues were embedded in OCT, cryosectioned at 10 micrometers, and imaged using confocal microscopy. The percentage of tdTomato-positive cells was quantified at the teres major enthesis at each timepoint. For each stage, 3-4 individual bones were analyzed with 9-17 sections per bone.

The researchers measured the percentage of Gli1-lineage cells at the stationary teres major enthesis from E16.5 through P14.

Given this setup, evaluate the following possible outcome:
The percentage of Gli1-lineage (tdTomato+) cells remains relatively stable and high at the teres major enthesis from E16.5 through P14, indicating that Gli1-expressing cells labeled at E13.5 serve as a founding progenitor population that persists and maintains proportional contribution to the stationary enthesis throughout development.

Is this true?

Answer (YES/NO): NO